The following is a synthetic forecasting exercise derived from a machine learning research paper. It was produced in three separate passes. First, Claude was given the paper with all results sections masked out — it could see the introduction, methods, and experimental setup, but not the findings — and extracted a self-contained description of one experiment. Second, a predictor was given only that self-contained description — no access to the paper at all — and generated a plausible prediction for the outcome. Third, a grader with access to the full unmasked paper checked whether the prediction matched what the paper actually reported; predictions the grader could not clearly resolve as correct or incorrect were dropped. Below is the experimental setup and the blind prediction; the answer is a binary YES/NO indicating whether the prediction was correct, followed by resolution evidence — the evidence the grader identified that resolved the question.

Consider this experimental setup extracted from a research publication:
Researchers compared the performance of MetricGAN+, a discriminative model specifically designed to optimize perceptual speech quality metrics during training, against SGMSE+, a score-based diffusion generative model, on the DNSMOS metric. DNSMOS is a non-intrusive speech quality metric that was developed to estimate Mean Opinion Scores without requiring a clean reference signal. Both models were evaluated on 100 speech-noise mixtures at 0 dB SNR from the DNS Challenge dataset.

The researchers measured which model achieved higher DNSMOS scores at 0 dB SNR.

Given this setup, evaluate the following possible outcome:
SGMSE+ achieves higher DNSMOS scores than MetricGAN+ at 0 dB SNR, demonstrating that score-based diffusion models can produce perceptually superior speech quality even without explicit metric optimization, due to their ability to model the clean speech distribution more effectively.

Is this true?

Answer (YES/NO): YES